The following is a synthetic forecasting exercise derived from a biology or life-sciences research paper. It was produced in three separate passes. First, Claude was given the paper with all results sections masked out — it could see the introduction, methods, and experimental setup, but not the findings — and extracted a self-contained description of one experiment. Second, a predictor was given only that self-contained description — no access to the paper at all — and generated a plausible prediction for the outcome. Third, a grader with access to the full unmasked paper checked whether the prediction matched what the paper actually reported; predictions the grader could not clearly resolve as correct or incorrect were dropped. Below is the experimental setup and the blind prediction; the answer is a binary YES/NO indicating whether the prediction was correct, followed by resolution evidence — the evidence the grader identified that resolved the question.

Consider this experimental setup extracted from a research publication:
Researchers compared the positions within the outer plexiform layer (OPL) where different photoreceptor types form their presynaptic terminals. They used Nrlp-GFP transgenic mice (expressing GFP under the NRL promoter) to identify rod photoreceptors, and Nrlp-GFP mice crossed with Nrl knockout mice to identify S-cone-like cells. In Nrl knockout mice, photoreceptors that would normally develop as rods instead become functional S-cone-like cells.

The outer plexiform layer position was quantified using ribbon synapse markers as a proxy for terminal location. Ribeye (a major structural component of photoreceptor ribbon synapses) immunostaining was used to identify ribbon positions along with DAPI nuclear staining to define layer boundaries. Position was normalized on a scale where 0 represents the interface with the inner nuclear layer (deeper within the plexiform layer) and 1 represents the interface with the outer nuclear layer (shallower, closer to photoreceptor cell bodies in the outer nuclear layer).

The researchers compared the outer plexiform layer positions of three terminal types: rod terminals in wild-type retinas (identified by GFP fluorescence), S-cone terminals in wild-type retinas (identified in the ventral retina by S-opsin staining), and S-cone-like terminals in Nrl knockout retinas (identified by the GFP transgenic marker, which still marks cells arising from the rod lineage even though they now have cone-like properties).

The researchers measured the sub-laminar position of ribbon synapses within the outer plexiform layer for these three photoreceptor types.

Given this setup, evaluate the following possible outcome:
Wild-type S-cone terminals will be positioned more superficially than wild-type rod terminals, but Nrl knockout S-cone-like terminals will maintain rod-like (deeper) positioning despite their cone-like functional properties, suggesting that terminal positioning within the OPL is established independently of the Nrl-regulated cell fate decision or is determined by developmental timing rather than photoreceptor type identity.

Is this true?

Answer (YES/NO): NO